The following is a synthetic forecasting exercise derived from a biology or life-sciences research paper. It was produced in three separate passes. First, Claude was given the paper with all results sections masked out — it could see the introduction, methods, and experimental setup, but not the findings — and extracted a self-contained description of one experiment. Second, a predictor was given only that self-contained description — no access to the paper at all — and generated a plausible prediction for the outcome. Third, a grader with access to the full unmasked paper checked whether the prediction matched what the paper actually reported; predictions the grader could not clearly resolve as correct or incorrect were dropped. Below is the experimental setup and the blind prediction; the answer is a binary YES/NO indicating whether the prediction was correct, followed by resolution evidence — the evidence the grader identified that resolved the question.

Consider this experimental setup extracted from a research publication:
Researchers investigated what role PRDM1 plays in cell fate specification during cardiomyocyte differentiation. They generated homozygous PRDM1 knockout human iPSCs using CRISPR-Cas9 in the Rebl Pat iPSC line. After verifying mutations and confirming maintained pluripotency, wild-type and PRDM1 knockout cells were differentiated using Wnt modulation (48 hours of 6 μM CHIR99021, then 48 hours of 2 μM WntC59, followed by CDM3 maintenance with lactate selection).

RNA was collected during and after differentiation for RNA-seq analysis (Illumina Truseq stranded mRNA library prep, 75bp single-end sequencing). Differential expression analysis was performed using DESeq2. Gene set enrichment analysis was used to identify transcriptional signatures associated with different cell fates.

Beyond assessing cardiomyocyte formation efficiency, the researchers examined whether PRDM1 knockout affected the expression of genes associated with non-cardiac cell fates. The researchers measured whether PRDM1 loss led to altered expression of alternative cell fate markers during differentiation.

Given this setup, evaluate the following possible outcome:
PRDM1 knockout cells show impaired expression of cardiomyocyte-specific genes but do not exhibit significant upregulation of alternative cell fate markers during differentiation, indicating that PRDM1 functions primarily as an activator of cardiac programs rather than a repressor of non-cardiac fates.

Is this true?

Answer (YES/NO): NO